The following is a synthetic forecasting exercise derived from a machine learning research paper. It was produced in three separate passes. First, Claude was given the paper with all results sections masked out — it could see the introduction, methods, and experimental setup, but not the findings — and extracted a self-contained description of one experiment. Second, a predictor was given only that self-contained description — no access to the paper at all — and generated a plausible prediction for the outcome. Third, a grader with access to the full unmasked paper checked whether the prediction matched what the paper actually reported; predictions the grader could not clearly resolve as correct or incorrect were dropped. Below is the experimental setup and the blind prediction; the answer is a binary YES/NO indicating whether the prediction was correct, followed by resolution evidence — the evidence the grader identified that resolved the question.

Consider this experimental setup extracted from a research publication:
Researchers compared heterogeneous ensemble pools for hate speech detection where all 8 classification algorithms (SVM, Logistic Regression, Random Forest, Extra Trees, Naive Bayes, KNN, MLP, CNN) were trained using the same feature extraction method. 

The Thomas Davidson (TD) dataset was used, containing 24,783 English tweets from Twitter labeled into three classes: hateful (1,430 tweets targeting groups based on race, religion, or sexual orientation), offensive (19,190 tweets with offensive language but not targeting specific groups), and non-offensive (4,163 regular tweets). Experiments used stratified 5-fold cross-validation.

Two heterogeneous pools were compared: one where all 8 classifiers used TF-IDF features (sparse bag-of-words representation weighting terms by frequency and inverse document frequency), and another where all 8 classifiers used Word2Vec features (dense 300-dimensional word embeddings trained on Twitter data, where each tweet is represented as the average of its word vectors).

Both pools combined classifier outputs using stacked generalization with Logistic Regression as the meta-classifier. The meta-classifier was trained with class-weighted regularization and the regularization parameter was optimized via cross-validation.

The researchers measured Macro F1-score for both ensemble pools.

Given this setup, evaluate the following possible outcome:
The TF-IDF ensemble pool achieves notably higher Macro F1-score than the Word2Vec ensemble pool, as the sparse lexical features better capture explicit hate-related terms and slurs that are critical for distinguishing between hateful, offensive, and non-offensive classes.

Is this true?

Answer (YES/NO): YES